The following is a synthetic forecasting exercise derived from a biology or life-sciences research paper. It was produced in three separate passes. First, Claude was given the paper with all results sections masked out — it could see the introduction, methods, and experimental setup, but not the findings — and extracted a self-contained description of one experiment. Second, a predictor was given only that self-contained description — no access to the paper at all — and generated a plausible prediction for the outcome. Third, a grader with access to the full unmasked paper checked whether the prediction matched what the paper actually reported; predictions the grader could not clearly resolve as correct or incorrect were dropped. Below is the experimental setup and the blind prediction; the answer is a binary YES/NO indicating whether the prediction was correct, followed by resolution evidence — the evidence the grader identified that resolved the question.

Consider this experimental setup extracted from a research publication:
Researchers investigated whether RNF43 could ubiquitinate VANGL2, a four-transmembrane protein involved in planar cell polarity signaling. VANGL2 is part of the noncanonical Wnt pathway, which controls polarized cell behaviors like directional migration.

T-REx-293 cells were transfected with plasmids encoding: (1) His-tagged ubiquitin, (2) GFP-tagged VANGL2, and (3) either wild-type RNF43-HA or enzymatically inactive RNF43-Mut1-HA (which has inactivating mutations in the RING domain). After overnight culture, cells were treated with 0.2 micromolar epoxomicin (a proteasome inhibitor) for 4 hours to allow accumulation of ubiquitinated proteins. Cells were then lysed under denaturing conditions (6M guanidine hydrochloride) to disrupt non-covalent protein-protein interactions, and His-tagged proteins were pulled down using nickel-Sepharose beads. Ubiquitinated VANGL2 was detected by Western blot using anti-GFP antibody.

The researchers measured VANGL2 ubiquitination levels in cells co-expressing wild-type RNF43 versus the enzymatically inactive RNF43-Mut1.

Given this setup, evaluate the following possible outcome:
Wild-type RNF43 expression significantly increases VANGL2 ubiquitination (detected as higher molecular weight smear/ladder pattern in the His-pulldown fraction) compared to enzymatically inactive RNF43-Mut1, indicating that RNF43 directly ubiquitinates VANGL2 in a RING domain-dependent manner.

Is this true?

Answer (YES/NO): YES